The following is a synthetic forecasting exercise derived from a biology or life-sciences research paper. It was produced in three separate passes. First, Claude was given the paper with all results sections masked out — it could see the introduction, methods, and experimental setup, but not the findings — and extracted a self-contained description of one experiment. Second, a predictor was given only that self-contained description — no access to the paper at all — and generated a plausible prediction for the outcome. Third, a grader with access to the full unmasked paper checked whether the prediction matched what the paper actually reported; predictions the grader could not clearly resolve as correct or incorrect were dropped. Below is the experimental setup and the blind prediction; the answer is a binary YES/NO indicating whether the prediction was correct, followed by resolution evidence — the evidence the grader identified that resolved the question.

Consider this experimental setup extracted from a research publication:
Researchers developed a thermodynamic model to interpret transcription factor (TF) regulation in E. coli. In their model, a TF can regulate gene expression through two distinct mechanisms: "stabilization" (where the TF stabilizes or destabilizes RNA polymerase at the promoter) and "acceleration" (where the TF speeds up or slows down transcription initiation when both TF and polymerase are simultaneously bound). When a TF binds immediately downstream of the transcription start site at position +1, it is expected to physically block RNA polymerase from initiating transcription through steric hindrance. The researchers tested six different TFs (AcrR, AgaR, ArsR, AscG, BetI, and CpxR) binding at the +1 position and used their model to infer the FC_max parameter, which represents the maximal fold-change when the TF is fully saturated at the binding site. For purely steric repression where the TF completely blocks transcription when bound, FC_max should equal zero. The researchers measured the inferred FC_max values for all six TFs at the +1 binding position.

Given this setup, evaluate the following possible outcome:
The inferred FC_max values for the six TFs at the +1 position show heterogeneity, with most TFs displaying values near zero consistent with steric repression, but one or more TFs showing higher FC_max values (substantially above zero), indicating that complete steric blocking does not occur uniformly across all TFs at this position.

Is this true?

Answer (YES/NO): NO